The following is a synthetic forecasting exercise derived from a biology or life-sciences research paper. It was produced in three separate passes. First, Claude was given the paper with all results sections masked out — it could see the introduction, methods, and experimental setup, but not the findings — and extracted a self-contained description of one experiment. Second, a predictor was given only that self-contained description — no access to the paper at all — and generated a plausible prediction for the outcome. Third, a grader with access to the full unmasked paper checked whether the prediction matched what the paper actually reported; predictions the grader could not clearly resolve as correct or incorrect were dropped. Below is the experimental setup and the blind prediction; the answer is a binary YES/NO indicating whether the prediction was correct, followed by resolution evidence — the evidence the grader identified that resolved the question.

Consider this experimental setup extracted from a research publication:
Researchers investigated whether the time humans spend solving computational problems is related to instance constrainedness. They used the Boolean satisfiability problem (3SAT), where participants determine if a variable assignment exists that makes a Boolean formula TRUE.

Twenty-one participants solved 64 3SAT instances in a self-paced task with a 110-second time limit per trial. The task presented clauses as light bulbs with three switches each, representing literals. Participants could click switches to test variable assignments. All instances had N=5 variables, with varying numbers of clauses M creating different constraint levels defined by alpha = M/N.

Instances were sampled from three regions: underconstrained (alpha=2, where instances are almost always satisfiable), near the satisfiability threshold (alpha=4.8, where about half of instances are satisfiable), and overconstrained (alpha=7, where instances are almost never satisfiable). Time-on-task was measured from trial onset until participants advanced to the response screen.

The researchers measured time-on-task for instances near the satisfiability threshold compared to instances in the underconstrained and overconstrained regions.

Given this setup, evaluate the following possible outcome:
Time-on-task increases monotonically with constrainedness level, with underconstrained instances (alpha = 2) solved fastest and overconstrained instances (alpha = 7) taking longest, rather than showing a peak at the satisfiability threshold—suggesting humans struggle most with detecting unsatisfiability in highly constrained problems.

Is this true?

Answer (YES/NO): YES